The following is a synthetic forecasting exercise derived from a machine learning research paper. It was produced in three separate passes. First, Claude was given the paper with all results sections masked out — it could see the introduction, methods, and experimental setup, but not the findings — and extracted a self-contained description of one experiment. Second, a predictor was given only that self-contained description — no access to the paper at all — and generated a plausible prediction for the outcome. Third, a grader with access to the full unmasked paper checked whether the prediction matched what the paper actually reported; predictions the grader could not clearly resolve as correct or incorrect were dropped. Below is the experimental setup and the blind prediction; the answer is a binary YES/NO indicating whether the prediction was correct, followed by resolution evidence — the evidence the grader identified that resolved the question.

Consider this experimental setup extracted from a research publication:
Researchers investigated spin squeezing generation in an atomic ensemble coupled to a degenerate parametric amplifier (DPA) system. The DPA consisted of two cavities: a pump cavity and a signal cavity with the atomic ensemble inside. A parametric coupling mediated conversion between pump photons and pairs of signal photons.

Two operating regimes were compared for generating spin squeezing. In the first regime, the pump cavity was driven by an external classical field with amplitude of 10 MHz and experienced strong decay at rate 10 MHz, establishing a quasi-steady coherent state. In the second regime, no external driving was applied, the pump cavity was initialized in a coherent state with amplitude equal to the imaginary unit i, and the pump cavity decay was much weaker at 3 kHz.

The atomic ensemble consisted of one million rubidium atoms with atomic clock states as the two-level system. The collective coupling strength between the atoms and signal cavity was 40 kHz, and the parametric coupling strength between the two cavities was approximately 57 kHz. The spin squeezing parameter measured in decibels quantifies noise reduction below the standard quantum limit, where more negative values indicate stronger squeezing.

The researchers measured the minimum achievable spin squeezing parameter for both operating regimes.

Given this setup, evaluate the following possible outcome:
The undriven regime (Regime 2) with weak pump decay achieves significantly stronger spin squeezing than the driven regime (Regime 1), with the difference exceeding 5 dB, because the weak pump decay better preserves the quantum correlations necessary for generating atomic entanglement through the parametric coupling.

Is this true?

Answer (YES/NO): NO